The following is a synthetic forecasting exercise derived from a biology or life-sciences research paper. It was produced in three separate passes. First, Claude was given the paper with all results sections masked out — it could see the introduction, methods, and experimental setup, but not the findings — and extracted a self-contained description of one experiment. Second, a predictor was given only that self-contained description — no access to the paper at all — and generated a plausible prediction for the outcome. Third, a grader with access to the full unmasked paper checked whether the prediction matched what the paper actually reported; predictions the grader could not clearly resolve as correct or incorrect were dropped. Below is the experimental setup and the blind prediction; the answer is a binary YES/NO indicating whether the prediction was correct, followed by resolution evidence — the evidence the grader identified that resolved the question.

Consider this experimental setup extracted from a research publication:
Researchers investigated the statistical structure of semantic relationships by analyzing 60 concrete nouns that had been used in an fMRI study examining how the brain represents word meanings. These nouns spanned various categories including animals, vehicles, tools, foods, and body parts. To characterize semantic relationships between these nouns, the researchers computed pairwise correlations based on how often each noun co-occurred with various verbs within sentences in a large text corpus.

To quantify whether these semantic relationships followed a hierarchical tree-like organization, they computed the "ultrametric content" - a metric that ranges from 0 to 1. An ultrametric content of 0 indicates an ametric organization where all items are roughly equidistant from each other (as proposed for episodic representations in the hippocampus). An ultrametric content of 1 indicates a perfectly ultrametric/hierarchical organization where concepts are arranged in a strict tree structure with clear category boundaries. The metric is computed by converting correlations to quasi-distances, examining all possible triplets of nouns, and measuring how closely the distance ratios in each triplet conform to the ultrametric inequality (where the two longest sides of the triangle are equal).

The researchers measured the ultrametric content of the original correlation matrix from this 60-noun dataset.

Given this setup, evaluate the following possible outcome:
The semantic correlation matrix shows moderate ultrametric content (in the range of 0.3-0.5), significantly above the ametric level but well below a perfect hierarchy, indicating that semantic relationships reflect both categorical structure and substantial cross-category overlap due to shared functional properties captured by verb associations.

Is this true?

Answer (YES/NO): YES